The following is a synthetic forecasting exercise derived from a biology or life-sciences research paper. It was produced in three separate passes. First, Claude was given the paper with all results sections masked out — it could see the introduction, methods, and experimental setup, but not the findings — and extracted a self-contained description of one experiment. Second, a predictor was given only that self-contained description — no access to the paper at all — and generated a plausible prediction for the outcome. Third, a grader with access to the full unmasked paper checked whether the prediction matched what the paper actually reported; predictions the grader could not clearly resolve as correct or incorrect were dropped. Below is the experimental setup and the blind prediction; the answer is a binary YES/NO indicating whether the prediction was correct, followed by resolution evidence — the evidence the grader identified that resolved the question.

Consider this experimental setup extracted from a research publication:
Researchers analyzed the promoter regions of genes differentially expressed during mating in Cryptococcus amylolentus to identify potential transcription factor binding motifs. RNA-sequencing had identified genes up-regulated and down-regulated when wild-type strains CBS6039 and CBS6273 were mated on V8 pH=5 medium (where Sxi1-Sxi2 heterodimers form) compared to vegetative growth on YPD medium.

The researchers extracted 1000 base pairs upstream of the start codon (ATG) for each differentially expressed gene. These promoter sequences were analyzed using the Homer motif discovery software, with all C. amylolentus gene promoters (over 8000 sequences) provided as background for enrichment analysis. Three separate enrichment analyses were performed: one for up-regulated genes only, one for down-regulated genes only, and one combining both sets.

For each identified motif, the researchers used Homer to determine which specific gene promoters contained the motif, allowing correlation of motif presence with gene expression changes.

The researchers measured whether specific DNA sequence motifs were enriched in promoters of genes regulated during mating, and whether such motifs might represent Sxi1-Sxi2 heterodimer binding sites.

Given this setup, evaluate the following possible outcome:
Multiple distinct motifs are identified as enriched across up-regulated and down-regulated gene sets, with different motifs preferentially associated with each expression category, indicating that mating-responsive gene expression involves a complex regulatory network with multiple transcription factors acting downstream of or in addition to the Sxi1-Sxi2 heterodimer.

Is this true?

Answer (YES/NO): NO